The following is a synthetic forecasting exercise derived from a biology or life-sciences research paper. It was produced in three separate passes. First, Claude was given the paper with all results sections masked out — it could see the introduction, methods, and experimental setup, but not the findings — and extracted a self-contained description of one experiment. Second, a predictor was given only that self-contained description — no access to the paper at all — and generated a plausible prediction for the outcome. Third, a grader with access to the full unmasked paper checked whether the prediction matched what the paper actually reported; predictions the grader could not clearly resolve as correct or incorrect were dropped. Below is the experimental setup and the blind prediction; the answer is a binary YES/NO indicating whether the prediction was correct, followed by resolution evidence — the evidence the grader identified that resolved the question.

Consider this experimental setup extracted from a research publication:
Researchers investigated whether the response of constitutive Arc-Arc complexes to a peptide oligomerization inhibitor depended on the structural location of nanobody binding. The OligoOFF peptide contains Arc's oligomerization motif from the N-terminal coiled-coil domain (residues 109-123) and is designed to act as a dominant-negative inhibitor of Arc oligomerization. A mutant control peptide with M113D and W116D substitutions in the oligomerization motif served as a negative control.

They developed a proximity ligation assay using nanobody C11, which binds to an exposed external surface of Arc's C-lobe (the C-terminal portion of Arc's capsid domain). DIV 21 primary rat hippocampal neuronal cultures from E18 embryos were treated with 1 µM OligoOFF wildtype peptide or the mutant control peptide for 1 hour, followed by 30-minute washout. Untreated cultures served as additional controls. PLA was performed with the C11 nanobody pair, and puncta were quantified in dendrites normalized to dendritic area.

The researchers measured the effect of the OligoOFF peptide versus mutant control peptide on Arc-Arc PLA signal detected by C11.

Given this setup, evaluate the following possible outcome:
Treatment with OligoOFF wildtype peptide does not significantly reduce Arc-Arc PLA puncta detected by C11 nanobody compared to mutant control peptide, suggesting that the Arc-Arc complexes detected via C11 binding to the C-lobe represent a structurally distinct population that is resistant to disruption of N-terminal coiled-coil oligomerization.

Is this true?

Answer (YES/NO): YES